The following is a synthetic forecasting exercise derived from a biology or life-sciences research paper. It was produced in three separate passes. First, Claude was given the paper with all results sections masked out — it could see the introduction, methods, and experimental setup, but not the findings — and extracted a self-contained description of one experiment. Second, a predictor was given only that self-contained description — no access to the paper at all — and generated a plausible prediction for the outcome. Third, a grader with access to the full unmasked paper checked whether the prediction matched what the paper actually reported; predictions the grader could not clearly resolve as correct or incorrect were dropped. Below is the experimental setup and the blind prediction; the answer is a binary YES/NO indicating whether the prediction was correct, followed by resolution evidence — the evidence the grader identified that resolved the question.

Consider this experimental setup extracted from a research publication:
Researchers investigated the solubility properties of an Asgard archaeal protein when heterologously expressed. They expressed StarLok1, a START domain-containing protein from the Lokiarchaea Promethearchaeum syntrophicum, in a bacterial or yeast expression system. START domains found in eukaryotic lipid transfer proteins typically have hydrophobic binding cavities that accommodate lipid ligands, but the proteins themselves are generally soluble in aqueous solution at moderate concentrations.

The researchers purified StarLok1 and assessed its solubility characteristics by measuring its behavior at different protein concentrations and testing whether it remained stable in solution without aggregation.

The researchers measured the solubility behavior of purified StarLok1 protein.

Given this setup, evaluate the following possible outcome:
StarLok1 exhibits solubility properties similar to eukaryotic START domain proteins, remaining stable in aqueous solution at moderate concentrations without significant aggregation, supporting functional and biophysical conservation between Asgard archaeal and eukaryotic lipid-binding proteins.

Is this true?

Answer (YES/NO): NO